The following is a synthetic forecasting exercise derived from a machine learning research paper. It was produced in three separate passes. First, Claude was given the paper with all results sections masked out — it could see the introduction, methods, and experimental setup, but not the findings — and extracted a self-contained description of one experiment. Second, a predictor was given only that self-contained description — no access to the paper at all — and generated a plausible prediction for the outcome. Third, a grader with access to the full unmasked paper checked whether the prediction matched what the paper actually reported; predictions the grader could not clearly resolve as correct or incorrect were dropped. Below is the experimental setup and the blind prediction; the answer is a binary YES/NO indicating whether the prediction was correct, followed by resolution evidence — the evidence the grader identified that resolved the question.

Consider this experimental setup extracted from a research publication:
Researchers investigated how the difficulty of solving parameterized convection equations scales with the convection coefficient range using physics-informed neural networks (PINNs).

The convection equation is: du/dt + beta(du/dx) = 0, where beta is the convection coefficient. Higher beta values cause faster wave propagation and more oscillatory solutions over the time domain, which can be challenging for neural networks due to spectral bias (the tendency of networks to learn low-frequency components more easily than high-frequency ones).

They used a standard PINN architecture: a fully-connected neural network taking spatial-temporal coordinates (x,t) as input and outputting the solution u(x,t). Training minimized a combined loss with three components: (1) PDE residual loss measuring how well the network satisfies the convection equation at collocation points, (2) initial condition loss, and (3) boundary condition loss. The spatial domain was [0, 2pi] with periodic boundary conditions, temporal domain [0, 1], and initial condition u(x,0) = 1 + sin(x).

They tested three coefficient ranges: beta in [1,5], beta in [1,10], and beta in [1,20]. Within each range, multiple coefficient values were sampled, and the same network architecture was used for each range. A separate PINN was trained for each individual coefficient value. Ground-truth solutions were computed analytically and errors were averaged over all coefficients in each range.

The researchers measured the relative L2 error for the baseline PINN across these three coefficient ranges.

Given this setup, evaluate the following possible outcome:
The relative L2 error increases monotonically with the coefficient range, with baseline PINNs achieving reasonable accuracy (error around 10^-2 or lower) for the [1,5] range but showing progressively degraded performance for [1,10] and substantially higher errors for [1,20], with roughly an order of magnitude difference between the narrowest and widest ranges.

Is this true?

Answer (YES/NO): NO